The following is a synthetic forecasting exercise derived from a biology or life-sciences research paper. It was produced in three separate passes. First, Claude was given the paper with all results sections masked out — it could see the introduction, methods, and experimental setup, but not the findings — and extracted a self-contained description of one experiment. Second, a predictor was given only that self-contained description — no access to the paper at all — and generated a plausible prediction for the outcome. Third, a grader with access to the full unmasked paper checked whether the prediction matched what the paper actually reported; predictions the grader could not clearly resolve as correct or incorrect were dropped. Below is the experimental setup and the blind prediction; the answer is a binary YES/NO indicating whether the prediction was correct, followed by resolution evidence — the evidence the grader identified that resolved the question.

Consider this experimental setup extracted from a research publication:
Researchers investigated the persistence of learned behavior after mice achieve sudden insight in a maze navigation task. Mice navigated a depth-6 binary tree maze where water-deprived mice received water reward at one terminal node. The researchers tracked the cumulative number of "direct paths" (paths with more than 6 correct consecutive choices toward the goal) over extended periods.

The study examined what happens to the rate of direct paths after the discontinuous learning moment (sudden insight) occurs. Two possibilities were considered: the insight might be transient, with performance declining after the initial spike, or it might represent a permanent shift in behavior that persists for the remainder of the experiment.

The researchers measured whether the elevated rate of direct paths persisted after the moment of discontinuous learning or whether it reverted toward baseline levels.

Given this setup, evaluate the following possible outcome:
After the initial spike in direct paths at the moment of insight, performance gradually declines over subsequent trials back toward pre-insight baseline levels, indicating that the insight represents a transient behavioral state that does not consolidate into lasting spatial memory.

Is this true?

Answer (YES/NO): NO